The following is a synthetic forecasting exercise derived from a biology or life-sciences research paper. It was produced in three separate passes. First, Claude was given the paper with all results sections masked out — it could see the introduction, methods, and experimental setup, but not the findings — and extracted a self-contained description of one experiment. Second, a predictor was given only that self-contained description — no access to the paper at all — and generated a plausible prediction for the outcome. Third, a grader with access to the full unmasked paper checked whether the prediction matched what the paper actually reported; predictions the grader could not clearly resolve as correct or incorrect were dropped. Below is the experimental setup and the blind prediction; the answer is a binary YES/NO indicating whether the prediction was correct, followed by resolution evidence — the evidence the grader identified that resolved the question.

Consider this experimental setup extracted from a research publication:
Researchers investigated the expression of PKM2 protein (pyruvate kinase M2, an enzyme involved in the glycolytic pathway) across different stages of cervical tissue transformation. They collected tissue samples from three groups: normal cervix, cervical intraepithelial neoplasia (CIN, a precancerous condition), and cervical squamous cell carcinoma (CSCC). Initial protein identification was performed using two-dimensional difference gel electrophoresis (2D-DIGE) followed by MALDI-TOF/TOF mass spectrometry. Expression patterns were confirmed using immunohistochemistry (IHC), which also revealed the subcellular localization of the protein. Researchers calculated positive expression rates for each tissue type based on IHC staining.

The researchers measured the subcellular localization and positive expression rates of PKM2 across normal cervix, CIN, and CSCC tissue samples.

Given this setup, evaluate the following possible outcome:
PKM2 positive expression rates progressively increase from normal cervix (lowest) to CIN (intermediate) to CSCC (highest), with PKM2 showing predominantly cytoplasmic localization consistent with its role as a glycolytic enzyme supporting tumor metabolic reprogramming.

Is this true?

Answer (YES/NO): NO